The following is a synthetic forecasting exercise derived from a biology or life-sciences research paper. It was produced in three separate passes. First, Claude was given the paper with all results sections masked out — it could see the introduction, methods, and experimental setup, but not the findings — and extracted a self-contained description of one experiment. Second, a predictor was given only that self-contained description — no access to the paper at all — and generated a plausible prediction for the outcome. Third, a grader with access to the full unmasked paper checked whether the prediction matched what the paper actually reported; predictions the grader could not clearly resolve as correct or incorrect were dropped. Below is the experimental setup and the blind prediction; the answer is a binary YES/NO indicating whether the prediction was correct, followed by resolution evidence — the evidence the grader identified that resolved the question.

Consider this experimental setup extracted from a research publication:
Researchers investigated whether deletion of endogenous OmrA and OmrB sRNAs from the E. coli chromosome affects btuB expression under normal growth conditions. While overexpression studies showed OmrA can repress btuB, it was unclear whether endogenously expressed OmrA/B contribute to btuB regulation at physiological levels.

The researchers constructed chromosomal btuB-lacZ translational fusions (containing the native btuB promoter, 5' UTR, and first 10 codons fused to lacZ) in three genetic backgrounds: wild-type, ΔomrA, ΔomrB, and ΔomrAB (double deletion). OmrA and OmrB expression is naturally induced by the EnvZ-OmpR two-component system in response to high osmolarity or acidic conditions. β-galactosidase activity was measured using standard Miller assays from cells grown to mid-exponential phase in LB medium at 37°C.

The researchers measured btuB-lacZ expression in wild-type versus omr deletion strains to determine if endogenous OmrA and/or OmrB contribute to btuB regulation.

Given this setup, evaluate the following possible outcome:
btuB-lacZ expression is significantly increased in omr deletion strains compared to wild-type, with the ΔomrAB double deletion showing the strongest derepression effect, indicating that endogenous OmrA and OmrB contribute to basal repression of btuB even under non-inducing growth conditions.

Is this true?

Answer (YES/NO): NO